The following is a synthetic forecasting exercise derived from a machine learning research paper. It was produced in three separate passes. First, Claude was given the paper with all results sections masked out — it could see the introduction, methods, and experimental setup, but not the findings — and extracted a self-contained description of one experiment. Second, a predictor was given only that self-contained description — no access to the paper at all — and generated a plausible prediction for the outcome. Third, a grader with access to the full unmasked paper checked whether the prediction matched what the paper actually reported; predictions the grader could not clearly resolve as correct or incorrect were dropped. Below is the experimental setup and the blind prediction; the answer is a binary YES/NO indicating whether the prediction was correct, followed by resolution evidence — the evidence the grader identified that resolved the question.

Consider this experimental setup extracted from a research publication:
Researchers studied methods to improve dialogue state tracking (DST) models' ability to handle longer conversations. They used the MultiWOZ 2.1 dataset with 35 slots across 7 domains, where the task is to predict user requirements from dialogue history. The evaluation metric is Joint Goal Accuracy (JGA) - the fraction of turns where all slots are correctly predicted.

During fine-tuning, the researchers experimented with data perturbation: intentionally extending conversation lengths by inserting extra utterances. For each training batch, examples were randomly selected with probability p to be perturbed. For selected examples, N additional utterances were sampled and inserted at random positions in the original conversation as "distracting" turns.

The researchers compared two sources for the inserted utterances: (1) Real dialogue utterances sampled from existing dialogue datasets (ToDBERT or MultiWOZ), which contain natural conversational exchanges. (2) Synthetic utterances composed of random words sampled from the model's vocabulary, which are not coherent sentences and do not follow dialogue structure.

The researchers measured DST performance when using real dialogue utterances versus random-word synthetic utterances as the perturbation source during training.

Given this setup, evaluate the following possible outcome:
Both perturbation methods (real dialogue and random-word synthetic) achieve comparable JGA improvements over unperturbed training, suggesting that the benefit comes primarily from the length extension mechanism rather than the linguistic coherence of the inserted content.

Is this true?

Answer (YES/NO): NO